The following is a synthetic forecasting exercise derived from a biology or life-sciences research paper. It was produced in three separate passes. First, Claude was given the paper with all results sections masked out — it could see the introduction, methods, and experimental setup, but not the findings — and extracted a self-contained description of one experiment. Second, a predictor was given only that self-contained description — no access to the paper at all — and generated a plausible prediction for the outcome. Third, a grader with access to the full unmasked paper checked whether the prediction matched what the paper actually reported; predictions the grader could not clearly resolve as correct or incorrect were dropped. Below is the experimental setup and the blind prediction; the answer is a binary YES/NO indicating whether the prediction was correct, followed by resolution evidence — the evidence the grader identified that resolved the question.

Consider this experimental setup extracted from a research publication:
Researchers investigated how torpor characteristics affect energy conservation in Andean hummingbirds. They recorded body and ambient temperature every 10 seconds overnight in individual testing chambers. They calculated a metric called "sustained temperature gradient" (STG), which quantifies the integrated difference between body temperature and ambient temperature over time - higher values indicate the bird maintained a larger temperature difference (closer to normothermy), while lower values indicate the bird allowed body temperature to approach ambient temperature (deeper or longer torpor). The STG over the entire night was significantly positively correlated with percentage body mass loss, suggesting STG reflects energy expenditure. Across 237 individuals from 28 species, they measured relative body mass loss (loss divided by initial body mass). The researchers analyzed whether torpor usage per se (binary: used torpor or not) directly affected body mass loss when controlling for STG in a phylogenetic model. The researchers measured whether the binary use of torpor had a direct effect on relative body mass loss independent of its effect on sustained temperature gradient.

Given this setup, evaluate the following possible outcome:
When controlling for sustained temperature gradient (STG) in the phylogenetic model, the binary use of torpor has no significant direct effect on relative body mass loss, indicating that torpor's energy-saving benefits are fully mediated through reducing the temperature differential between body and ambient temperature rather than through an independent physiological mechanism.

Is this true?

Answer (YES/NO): YES